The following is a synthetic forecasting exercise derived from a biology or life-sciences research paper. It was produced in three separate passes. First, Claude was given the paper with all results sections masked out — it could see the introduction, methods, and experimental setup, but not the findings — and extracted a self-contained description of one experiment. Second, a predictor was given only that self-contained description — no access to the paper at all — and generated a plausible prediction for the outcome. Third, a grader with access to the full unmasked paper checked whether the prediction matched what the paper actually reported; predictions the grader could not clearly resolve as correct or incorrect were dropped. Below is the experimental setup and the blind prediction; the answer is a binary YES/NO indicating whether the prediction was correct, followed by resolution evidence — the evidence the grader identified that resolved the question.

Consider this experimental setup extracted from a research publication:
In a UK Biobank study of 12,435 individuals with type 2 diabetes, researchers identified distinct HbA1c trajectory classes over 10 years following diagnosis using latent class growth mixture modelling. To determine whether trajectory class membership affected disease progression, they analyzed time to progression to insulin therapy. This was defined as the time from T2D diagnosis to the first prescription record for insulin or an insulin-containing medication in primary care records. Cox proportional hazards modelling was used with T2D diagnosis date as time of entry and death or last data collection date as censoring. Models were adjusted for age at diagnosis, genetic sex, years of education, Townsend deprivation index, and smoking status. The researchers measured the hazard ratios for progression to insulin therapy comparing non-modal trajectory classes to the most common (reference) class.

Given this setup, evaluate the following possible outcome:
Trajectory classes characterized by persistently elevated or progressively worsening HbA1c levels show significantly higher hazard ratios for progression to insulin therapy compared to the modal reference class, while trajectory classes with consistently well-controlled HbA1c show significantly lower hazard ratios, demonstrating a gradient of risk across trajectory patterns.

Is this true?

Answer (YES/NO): NO